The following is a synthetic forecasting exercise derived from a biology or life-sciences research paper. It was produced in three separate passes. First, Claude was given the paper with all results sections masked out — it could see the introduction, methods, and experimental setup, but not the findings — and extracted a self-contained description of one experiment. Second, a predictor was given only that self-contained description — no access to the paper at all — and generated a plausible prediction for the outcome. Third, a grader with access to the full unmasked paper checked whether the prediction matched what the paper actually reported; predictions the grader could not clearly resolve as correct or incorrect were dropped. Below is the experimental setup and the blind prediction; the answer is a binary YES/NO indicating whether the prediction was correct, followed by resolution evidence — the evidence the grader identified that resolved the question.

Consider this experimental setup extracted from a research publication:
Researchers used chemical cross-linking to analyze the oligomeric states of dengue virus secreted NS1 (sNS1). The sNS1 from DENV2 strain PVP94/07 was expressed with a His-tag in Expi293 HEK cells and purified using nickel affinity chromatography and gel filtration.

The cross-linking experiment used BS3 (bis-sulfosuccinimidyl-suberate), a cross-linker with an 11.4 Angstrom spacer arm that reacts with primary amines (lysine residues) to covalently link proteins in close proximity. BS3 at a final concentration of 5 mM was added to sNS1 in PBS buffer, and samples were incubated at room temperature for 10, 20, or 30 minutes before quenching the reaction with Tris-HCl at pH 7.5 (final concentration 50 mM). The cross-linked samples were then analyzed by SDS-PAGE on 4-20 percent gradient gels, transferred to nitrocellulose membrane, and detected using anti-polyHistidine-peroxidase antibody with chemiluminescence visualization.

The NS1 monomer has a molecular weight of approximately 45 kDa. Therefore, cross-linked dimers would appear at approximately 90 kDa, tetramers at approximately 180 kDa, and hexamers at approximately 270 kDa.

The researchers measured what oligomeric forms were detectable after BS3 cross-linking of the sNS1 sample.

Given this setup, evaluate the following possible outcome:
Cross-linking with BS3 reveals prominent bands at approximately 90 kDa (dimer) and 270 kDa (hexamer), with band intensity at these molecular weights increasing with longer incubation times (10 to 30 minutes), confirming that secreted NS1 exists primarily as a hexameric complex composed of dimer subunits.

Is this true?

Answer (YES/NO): NO